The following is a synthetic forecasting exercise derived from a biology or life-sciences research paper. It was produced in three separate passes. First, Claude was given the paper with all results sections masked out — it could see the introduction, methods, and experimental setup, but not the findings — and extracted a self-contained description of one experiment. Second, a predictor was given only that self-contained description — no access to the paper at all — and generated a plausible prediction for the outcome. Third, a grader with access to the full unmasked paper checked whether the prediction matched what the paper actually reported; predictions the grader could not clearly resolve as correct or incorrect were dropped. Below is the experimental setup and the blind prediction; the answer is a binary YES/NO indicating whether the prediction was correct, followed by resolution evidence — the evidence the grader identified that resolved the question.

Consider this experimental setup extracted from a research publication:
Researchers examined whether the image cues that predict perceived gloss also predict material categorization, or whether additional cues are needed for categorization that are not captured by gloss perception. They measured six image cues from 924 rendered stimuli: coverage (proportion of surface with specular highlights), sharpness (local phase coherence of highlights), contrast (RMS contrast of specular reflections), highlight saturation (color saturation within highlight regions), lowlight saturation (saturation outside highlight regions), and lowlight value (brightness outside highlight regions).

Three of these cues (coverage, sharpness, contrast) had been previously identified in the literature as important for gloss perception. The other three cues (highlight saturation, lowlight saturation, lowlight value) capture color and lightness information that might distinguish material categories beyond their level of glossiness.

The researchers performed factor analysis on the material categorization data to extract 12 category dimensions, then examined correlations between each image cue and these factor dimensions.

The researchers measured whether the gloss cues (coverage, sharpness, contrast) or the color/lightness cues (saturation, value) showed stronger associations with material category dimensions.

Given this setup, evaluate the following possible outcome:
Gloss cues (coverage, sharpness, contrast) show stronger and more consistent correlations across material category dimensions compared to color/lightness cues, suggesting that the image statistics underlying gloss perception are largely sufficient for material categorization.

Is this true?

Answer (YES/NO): NO